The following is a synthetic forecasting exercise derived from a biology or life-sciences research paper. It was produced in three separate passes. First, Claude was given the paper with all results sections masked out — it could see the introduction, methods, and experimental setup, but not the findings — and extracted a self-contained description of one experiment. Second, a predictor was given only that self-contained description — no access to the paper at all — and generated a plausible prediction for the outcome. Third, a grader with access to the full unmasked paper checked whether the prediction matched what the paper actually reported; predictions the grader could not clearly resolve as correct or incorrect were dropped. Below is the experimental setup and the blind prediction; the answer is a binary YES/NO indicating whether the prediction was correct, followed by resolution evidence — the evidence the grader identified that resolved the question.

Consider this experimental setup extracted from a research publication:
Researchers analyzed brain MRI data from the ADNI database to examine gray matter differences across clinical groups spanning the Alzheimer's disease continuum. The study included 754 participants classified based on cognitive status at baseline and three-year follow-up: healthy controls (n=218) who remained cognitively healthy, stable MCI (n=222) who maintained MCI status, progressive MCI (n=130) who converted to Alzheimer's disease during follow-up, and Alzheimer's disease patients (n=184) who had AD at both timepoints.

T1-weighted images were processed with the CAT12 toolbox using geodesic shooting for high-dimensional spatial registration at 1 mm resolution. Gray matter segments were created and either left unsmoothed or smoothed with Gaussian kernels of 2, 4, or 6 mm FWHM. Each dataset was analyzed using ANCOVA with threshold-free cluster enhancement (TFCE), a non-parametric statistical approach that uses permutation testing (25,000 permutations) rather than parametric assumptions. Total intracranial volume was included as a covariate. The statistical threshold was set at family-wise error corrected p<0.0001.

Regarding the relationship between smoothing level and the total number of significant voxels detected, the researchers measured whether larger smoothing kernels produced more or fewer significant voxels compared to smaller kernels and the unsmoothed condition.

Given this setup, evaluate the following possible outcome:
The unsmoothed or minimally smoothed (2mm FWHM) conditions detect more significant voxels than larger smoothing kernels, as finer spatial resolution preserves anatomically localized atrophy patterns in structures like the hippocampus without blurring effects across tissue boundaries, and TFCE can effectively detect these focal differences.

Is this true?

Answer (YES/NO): NO